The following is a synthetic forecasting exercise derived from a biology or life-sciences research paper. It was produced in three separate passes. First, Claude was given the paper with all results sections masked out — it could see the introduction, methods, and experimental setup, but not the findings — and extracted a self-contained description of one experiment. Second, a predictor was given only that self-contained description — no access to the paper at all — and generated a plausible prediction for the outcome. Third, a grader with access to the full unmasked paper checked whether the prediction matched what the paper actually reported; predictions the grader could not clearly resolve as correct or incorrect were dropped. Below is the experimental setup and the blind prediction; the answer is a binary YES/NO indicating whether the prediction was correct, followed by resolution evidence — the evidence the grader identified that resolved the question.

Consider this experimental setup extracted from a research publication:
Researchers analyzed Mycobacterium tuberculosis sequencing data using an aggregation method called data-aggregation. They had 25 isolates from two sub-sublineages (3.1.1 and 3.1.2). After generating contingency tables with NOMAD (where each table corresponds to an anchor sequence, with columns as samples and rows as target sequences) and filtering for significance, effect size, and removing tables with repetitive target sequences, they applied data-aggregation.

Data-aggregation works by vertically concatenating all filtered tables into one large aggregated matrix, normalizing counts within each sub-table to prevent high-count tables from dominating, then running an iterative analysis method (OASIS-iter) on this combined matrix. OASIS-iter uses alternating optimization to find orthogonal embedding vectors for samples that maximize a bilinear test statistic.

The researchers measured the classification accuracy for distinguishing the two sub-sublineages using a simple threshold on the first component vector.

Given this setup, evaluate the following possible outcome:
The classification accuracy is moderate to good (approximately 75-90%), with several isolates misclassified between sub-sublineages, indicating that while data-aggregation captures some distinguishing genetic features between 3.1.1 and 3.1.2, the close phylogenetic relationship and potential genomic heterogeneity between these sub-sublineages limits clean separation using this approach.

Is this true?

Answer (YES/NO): NO